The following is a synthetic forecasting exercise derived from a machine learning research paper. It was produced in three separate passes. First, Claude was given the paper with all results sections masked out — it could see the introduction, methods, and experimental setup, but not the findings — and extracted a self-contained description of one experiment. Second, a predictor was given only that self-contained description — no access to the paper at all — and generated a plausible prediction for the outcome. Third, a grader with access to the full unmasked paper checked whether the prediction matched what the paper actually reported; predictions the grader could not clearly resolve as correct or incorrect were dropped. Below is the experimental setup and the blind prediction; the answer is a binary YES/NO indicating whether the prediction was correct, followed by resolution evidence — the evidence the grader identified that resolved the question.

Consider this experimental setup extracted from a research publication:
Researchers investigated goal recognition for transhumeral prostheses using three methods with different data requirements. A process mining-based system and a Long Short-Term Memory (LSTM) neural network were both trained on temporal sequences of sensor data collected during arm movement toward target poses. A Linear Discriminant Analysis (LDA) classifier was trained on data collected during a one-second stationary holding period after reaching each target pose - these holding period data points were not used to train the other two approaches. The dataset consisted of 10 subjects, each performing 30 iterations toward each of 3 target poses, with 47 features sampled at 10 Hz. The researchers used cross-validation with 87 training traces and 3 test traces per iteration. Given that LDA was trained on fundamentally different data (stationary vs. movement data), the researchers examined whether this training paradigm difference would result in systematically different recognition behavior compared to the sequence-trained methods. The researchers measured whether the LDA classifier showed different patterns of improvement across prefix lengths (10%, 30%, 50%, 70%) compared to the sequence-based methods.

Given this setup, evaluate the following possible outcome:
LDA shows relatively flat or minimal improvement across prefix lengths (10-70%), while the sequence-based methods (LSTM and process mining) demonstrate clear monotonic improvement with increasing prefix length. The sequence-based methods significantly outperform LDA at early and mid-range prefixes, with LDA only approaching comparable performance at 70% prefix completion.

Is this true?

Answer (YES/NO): NO